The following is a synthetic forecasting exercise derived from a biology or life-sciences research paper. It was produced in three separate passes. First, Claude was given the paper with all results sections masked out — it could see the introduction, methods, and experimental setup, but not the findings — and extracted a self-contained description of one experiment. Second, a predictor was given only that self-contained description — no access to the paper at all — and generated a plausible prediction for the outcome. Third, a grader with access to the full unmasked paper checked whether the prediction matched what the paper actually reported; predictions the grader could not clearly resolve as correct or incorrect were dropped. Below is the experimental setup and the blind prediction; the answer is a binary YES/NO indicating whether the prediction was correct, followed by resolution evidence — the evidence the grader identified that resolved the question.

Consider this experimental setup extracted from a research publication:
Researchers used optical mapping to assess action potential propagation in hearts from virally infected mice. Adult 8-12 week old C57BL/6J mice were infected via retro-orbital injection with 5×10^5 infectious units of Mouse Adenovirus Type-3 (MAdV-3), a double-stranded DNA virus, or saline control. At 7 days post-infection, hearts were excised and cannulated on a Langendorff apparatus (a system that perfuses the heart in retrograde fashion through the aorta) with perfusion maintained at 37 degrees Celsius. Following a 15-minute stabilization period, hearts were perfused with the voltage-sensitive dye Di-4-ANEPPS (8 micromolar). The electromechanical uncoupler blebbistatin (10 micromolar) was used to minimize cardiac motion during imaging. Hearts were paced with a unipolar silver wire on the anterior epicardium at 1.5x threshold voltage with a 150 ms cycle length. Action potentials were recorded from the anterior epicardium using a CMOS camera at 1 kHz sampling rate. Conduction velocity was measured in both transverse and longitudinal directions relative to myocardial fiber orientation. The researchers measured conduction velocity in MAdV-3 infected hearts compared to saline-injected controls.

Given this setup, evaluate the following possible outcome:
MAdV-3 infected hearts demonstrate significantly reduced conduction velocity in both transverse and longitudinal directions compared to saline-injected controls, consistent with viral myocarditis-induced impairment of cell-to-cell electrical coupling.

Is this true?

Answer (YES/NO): NO